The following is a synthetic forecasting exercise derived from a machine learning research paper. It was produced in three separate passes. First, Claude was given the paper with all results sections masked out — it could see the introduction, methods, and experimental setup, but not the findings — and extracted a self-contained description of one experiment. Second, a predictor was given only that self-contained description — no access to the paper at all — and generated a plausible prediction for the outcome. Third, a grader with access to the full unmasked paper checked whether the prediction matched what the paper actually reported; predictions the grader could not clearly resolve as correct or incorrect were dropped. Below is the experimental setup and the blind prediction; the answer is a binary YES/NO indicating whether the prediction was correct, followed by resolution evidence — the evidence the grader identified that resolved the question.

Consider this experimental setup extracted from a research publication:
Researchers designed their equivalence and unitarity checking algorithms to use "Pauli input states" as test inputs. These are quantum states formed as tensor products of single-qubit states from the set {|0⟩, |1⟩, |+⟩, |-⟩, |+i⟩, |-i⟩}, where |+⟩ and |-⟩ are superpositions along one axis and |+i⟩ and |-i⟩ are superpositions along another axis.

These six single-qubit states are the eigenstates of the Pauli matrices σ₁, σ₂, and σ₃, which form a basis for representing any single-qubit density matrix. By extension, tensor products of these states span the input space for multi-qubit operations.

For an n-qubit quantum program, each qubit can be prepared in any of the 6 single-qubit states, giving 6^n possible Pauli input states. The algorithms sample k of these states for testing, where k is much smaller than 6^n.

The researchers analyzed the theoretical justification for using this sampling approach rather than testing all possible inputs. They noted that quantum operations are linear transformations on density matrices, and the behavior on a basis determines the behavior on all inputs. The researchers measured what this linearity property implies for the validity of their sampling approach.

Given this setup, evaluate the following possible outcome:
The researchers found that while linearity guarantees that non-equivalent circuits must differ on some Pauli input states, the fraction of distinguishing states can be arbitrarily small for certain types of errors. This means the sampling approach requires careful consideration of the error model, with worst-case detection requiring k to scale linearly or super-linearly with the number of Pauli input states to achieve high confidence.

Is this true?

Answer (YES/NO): NO